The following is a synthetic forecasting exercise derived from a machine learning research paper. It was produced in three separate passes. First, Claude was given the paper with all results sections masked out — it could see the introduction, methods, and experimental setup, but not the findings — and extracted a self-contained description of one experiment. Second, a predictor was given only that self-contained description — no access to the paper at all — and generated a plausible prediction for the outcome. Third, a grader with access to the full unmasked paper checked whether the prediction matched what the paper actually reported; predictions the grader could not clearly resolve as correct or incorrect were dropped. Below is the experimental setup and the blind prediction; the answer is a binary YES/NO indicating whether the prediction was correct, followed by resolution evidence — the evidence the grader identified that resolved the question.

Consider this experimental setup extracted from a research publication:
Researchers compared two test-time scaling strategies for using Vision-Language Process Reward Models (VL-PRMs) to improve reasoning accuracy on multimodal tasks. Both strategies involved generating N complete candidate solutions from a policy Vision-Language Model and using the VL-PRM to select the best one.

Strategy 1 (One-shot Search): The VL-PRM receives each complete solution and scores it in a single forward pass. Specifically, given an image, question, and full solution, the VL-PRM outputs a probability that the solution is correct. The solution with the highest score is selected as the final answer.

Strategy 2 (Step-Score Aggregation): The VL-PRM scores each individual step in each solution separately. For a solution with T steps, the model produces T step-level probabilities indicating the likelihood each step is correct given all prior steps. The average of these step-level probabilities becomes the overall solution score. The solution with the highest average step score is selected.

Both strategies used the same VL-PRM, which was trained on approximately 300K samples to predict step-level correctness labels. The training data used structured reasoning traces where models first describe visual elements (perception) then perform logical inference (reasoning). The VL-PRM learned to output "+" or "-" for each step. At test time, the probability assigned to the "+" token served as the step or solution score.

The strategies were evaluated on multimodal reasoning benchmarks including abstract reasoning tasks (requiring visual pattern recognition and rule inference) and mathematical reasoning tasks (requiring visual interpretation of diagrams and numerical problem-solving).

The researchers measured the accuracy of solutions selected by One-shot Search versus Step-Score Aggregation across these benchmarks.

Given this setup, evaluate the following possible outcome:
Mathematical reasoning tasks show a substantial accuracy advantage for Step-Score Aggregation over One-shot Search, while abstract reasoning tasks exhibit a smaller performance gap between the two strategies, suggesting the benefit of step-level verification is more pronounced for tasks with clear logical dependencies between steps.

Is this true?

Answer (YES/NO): NO